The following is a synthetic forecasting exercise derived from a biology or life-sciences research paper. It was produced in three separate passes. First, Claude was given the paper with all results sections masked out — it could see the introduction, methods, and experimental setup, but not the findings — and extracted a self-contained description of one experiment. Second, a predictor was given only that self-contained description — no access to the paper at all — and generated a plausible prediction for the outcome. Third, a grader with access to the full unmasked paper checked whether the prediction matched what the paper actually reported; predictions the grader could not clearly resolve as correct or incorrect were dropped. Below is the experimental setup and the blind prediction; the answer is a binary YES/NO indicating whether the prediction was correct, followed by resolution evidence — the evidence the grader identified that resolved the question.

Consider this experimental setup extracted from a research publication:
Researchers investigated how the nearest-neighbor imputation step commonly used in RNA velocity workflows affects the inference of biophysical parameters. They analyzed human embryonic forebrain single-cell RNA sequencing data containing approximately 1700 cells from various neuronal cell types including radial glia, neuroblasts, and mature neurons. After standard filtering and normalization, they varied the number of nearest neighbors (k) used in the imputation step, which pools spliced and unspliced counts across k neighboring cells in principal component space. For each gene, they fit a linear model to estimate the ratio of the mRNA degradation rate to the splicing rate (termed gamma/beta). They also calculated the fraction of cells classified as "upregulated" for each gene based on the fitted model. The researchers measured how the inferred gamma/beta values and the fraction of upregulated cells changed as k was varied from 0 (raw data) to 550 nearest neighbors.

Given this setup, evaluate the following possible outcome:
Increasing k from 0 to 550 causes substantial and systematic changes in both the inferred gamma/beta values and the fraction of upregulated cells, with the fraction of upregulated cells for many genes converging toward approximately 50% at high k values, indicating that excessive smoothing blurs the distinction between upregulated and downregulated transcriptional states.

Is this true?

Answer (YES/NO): NO